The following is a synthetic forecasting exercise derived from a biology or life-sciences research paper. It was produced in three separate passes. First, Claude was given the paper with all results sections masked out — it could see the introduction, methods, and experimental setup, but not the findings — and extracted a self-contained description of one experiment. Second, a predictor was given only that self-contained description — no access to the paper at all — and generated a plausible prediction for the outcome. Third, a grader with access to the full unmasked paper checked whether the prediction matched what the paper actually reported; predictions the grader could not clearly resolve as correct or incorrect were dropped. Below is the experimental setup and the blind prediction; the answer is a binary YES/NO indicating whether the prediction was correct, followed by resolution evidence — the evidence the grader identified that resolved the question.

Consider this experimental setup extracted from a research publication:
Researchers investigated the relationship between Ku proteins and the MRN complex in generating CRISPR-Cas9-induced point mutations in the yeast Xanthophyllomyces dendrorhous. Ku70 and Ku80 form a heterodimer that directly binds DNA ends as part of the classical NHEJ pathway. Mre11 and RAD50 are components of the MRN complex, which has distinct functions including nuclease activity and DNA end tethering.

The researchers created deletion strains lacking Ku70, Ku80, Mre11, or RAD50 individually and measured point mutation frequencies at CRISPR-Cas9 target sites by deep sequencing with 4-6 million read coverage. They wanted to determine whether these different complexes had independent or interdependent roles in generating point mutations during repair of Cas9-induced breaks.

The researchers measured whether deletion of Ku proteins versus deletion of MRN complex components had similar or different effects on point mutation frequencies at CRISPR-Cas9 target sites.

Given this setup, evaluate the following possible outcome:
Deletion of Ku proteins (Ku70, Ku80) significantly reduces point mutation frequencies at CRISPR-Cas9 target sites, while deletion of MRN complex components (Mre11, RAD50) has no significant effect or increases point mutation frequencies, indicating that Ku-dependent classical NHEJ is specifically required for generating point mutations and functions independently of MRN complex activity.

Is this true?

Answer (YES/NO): NO